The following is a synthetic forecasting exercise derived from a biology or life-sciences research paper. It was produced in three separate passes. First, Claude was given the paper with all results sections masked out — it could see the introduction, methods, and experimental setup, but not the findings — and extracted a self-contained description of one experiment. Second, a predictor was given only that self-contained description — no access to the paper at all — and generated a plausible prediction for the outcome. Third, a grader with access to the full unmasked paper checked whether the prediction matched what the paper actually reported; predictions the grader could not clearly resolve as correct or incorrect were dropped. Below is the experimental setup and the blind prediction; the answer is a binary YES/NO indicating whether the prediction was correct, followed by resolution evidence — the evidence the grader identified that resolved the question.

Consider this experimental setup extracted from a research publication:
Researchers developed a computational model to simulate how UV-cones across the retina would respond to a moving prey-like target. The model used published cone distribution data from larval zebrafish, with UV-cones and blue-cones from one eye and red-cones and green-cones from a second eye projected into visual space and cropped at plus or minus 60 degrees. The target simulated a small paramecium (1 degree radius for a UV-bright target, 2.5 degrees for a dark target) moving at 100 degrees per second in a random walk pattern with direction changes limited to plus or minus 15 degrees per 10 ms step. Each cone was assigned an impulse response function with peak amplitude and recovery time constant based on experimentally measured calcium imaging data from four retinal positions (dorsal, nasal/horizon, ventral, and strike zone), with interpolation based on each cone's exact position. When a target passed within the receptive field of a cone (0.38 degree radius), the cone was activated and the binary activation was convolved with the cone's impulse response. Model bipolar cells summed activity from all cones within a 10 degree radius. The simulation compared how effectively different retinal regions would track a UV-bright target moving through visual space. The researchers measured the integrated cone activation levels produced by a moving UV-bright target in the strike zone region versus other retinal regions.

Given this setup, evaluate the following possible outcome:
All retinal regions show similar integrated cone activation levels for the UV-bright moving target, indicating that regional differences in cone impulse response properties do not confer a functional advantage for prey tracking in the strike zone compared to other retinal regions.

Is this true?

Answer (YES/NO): NO